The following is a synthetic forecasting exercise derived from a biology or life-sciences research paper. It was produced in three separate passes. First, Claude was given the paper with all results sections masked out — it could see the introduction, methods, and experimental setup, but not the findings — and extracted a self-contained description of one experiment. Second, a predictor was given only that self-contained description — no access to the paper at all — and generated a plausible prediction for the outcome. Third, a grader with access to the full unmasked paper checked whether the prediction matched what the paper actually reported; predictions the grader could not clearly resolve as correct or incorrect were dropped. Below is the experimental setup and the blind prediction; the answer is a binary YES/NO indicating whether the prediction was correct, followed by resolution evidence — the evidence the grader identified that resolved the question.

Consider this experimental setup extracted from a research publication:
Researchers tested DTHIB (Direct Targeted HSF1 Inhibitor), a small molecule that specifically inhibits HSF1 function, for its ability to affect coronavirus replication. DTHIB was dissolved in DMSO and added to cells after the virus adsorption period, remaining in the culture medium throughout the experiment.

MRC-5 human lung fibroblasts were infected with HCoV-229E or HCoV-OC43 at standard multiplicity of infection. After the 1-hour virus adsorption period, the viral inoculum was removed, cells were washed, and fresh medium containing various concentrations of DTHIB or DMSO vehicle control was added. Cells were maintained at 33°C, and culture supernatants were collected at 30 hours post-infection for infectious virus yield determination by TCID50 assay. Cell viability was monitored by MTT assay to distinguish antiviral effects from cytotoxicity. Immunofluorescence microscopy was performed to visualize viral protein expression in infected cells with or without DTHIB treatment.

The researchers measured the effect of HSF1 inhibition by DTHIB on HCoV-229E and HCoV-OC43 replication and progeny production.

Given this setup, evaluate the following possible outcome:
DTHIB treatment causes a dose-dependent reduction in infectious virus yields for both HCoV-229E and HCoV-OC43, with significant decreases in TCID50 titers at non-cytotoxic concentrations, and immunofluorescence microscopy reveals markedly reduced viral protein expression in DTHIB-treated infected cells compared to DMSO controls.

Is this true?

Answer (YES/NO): NO